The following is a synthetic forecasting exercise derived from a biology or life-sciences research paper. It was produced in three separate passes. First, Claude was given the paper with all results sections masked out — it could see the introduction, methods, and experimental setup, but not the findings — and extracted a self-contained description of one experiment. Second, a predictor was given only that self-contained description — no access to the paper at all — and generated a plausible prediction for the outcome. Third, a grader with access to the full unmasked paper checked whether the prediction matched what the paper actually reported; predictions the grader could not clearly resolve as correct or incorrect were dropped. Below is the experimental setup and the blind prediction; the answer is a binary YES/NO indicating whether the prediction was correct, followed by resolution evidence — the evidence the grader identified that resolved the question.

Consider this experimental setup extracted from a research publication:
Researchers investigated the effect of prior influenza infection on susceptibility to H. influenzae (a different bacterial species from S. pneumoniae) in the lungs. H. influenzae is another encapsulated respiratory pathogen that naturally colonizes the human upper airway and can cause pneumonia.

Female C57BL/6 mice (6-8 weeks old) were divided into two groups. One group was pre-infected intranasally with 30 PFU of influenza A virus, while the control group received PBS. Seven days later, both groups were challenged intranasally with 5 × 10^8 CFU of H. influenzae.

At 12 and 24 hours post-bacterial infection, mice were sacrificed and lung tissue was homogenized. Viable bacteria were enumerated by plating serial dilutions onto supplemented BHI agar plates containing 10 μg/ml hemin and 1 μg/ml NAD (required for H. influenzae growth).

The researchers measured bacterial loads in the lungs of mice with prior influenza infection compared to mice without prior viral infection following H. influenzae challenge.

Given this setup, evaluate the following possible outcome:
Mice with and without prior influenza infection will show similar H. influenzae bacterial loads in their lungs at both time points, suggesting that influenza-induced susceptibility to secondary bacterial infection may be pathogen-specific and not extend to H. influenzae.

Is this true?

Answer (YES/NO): NO